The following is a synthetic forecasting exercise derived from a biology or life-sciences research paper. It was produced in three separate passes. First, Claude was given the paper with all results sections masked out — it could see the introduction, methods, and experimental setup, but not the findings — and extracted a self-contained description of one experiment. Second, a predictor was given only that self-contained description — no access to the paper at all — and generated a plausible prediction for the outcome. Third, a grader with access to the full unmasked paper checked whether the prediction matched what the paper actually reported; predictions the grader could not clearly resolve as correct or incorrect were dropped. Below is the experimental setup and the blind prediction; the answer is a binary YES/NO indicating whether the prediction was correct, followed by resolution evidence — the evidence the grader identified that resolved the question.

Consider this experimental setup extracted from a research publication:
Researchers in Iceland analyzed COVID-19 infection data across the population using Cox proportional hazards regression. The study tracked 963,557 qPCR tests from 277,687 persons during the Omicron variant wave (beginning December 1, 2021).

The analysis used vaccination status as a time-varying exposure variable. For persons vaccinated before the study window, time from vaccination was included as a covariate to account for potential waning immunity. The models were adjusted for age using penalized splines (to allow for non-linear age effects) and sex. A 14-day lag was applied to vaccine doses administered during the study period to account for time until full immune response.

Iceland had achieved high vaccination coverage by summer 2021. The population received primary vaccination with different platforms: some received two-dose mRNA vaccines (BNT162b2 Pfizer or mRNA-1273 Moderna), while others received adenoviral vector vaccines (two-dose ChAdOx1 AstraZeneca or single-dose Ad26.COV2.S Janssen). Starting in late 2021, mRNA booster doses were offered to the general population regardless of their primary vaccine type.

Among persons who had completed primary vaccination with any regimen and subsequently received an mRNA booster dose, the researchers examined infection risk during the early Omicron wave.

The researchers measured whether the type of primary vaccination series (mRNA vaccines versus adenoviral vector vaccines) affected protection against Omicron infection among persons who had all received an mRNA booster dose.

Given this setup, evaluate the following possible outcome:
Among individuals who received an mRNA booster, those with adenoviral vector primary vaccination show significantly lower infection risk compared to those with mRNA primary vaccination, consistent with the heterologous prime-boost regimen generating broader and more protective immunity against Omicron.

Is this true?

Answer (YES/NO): NO